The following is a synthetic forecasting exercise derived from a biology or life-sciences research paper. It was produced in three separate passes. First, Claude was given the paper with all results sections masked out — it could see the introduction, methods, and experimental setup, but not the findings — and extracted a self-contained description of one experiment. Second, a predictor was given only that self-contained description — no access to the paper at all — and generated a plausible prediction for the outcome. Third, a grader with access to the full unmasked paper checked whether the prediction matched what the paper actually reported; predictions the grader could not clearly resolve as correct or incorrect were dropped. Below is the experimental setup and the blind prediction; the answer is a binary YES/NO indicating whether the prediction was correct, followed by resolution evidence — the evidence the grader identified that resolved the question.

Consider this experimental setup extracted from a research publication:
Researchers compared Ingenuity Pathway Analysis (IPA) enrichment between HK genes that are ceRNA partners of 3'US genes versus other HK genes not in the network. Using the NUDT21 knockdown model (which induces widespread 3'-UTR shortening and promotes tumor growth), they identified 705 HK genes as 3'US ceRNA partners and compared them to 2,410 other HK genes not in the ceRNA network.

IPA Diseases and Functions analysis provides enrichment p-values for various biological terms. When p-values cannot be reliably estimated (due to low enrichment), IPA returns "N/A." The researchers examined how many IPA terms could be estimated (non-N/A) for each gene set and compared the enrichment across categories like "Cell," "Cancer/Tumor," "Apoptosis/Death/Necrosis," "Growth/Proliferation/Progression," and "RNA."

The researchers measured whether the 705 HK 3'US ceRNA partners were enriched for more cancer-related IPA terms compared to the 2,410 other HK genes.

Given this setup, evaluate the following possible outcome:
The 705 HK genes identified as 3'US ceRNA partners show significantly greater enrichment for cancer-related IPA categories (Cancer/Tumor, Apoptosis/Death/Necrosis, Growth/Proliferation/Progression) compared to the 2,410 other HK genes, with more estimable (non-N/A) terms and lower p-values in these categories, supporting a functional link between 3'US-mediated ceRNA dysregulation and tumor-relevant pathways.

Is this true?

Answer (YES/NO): YES